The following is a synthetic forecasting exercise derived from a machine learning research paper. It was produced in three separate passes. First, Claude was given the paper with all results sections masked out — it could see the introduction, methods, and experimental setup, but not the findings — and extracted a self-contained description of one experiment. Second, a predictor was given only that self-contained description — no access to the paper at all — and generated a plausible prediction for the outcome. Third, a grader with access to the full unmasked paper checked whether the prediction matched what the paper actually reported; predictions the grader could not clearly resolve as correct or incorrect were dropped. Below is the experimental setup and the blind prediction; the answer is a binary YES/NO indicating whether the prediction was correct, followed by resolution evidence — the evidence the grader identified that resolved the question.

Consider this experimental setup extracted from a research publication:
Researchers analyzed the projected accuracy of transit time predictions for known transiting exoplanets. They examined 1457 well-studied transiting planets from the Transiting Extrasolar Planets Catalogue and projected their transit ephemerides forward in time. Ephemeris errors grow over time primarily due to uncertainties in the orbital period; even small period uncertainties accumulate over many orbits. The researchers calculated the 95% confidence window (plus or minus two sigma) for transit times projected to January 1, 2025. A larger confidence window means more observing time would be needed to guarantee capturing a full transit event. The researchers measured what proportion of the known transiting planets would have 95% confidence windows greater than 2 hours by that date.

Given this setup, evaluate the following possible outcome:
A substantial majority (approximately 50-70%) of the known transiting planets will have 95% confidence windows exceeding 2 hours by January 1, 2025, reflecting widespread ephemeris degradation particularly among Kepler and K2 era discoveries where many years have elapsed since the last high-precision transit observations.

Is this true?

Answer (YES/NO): YES